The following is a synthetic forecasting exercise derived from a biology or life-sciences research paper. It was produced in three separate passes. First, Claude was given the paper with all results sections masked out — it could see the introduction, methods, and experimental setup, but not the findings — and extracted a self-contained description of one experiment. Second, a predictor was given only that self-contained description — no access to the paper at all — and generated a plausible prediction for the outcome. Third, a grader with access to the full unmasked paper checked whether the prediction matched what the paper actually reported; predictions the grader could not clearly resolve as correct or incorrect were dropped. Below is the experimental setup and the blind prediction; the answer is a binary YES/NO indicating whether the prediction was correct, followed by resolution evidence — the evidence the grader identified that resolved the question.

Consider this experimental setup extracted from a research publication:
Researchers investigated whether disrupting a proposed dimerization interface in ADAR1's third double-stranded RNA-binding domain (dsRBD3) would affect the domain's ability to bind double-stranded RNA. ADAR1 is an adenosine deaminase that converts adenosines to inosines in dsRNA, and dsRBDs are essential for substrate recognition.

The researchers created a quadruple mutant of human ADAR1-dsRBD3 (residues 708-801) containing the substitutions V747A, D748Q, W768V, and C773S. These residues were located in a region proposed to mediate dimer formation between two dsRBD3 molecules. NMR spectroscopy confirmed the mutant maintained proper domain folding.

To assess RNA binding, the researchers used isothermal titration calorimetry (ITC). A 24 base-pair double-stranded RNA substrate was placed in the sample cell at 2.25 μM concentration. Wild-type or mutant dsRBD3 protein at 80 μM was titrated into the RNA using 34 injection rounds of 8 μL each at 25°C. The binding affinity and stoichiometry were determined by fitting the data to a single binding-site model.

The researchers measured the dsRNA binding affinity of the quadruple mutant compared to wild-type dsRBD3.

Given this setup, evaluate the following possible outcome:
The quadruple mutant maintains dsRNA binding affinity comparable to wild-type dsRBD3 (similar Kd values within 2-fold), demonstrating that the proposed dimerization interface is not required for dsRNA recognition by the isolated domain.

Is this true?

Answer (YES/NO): NO